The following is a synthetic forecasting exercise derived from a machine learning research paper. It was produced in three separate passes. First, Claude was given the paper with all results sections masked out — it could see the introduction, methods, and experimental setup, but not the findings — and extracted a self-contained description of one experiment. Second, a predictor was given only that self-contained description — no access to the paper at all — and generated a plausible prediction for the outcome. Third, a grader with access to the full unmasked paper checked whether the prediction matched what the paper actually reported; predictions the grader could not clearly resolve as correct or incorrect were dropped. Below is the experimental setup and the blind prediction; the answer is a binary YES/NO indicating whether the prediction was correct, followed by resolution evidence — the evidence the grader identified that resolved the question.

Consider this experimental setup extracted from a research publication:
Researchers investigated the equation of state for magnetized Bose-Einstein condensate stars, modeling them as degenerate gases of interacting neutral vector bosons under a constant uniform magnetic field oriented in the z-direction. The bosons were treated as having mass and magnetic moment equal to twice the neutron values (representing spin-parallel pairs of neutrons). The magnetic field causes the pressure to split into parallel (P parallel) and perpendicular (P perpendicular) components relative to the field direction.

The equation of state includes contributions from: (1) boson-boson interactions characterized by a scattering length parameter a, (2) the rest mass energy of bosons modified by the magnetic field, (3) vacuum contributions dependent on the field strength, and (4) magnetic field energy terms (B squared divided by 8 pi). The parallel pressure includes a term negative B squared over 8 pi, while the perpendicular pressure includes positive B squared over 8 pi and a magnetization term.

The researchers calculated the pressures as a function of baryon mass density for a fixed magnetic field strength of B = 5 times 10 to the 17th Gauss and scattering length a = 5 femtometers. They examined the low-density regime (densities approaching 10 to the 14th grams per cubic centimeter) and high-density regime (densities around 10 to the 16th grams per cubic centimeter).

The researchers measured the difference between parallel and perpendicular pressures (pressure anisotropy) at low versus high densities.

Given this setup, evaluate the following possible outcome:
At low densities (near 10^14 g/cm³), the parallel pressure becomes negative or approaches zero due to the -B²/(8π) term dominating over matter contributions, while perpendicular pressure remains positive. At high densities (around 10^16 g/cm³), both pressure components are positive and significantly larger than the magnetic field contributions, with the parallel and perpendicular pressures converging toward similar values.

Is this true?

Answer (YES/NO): YES